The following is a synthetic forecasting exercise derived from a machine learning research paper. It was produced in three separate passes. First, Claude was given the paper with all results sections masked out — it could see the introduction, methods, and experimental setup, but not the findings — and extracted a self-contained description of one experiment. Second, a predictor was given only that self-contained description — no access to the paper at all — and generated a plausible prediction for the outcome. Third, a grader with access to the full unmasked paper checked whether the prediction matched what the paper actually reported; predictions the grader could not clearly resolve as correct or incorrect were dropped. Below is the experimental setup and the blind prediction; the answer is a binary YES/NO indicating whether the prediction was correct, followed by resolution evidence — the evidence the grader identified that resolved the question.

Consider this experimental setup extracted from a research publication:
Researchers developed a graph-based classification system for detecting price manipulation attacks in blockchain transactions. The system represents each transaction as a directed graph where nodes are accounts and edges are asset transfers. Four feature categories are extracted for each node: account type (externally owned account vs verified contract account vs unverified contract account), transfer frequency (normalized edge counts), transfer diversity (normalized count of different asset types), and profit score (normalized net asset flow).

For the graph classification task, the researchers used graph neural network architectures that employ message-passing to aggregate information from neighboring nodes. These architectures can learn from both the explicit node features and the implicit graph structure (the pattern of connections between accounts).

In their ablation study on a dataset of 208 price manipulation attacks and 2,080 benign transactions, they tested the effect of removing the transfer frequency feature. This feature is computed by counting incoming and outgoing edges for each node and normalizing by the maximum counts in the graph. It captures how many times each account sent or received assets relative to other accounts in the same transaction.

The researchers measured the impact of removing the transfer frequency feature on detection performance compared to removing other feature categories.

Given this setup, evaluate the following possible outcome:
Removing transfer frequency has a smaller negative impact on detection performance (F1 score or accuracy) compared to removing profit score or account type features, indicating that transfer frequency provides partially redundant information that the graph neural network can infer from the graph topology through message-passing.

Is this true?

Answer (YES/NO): NO